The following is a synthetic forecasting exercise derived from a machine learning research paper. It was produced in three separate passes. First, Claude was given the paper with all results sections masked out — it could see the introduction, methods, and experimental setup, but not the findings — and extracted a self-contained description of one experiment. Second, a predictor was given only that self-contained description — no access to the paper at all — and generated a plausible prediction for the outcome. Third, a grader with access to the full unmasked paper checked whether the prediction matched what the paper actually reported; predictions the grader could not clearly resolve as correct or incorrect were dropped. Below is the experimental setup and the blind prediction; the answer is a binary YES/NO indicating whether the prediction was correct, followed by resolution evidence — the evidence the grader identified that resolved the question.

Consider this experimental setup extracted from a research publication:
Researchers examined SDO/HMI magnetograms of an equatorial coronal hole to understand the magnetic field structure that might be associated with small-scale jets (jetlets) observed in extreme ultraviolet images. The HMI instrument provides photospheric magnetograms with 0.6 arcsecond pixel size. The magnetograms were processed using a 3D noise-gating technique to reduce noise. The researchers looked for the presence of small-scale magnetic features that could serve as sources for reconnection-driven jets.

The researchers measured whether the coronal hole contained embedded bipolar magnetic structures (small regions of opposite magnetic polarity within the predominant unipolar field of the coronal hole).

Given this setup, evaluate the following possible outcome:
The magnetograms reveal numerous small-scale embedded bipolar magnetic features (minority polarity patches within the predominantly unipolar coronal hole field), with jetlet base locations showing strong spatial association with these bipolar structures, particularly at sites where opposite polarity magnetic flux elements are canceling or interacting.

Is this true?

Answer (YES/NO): YES